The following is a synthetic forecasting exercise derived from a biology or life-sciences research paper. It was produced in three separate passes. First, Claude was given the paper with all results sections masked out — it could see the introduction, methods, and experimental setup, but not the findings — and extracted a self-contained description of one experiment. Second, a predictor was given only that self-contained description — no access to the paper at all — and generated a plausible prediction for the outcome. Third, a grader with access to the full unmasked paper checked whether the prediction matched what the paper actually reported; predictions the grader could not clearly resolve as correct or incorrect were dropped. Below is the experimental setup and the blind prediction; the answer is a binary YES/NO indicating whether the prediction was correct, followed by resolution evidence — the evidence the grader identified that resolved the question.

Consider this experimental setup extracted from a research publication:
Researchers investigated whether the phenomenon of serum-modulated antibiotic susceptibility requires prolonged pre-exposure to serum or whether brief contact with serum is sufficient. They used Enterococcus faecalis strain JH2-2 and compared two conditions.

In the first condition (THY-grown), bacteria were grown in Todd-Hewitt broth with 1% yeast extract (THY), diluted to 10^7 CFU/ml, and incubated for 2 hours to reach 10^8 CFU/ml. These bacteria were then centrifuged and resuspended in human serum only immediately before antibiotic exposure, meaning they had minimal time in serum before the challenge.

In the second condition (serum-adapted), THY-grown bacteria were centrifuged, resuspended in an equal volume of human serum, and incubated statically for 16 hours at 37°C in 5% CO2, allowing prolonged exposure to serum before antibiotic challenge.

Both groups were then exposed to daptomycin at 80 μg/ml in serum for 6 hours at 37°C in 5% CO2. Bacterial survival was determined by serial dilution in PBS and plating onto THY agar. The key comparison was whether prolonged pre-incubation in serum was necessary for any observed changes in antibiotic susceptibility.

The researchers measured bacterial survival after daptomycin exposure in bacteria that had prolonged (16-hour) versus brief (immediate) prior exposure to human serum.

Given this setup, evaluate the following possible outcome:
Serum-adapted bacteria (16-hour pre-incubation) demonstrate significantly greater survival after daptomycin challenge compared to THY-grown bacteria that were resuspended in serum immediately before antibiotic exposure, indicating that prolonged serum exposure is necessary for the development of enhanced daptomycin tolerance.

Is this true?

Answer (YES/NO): YES